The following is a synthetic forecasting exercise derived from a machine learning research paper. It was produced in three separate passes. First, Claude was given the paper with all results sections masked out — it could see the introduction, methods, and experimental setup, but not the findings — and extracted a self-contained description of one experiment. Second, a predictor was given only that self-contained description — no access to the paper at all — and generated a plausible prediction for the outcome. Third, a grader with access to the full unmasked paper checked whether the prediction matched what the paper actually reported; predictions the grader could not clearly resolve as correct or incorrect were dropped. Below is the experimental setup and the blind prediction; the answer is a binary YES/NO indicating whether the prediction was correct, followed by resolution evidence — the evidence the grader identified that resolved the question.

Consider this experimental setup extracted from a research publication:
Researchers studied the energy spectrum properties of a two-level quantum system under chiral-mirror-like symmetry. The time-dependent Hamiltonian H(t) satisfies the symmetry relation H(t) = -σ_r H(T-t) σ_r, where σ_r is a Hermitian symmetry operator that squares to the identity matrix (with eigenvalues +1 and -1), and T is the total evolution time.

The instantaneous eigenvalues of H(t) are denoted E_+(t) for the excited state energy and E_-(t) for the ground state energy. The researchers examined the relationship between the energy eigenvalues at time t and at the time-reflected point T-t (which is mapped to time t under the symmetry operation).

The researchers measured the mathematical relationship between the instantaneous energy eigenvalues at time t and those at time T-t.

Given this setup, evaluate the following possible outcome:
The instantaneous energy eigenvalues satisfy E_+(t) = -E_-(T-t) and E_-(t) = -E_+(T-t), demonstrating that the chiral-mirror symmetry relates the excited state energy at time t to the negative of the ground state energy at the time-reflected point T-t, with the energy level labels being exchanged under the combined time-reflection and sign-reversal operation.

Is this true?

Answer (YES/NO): YES